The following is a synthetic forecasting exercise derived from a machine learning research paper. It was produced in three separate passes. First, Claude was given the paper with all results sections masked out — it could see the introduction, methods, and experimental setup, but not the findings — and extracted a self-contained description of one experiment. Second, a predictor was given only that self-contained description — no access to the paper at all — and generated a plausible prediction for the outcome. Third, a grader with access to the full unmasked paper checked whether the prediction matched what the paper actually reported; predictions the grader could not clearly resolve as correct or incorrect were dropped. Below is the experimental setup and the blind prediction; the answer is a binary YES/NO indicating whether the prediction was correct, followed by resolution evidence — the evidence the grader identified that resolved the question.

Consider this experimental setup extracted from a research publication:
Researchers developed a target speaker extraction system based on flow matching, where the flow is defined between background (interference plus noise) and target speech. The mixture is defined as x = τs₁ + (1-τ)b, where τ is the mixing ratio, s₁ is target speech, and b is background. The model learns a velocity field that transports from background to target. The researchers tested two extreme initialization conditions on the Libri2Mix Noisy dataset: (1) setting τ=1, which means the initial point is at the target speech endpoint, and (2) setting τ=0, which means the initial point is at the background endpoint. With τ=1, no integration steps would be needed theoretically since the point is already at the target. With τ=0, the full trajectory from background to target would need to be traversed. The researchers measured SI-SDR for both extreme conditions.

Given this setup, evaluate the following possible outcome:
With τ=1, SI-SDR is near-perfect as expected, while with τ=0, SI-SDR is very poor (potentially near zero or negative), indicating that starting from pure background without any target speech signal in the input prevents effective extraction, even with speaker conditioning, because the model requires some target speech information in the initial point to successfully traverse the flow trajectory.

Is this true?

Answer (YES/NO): NO